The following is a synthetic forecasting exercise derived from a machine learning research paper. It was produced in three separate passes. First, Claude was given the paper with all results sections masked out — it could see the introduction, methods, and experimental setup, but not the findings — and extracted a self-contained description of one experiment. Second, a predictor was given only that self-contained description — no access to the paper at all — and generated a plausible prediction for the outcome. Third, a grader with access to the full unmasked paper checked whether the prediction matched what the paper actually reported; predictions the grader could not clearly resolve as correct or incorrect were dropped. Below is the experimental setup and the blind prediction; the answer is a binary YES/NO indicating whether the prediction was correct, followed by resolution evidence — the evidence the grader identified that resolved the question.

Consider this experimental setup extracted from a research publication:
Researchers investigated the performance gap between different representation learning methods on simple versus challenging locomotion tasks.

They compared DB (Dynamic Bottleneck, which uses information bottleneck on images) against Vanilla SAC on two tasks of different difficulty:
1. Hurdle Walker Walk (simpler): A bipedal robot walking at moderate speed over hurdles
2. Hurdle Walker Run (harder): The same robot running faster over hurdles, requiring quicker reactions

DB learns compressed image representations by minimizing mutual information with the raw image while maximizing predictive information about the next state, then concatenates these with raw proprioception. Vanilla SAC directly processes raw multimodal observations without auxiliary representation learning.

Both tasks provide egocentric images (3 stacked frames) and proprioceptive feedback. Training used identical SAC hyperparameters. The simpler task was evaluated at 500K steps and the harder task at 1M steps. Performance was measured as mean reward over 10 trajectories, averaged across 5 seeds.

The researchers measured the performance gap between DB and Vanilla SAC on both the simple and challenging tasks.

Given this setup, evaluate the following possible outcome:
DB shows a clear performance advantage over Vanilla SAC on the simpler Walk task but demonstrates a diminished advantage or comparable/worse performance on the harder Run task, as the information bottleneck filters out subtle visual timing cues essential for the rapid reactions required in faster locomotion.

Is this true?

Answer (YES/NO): NO